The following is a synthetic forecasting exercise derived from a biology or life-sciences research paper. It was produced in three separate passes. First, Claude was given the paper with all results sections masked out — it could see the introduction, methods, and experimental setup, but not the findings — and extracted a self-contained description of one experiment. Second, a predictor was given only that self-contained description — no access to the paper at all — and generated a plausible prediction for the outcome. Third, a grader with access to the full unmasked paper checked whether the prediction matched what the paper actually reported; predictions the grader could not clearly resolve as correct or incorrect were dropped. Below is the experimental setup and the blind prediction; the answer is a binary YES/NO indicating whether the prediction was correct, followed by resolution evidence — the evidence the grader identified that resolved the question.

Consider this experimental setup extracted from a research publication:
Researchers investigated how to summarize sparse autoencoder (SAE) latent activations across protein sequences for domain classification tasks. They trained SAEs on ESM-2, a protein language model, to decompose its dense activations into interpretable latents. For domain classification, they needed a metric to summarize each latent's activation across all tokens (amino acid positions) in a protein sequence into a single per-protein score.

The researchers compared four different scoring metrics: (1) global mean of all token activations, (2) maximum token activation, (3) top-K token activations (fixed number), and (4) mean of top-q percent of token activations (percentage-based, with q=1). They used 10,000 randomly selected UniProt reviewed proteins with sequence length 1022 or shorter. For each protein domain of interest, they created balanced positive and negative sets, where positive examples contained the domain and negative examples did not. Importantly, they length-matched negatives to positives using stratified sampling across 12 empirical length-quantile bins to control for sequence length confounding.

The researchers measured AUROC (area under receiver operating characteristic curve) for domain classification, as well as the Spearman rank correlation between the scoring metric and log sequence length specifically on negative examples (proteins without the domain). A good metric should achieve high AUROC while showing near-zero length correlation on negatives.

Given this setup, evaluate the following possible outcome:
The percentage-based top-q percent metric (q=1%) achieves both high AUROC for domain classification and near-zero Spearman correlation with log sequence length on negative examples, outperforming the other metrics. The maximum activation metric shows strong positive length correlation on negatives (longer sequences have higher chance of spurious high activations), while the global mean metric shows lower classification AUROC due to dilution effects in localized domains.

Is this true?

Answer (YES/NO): YES